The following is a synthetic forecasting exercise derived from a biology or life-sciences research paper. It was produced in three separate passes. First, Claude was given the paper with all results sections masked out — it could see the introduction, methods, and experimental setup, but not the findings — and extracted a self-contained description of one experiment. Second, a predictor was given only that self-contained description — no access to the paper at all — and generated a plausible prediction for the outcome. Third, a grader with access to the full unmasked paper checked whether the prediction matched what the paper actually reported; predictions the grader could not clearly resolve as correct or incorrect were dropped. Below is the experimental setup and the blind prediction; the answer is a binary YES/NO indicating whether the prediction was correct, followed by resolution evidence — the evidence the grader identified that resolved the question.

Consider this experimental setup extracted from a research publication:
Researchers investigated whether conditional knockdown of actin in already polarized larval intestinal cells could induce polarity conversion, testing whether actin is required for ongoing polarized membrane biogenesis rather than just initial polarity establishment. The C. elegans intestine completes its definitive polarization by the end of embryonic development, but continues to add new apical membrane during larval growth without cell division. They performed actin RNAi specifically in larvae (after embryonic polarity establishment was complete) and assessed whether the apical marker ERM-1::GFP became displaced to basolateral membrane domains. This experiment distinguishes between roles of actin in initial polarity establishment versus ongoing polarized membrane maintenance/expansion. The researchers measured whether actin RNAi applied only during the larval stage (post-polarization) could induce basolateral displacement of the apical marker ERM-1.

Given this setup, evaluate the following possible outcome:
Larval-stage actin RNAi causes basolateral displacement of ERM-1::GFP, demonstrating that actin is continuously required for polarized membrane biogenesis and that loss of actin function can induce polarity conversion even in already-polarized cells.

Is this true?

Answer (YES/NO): YES